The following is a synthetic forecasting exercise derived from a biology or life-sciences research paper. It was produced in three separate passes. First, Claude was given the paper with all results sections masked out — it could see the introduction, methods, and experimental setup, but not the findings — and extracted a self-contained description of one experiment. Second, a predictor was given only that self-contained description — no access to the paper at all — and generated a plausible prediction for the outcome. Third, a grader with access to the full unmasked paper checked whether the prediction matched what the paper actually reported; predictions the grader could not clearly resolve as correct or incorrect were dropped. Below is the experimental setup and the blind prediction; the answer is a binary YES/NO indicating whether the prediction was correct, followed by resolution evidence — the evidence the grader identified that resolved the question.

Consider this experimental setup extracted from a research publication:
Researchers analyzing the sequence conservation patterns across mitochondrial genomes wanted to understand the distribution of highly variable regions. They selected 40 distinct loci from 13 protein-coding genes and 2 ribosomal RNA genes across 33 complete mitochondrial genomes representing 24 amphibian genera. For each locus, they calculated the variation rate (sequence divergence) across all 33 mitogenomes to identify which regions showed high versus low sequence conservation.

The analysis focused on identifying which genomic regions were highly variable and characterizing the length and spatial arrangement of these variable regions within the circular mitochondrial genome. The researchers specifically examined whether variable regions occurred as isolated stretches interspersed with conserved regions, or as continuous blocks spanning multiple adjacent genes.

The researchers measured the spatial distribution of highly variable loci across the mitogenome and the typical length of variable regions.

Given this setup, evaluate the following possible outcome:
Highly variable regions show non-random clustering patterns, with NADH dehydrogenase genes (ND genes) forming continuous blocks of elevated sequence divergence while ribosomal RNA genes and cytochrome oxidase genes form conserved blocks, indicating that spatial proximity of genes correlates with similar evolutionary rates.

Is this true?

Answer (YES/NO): NO